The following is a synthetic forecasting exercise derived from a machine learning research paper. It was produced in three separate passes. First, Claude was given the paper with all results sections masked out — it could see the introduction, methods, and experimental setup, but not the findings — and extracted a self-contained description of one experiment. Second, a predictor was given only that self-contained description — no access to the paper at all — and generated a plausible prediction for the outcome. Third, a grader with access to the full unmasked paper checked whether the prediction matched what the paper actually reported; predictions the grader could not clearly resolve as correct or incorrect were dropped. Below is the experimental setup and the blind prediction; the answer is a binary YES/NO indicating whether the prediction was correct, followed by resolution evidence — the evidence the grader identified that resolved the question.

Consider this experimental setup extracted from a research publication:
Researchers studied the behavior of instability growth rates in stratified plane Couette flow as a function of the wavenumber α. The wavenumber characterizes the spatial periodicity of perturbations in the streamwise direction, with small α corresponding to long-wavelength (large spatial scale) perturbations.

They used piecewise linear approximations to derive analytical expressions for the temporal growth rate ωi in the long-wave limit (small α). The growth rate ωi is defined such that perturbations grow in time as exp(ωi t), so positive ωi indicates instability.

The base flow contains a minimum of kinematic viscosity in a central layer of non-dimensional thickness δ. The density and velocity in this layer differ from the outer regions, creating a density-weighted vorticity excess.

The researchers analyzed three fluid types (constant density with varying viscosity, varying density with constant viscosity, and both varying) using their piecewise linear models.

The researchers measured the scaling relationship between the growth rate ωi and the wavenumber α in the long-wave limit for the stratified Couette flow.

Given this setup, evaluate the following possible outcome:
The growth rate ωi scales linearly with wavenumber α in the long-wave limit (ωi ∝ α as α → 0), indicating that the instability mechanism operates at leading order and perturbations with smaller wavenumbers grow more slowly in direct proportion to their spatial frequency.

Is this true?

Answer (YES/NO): YES